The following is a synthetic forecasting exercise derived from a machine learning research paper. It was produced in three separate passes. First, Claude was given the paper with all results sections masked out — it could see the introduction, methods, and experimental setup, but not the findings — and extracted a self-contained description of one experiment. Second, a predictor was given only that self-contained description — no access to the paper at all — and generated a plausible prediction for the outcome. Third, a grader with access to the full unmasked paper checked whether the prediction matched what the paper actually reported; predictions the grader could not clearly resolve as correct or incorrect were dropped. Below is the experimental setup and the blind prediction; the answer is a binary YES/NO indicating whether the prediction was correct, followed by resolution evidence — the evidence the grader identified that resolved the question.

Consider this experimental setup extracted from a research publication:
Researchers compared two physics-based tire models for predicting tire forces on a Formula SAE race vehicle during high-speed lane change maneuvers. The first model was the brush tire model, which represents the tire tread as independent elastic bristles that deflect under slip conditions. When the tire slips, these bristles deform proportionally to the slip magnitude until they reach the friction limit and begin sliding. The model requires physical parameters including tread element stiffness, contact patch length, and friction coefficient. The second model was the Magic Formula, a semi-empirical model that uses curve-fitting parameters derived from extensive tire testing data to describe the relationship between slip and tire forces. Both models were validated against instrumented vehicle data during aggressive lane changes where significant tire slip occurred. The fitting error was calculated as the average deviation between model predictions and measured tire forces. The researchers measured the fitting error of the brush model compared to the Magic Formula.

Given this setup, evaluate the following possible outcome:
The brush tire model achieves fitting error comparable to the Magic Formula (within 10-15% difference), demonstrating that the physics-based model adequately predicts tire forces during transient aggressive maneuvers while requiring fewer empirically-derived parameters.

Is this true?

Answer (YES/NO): NO